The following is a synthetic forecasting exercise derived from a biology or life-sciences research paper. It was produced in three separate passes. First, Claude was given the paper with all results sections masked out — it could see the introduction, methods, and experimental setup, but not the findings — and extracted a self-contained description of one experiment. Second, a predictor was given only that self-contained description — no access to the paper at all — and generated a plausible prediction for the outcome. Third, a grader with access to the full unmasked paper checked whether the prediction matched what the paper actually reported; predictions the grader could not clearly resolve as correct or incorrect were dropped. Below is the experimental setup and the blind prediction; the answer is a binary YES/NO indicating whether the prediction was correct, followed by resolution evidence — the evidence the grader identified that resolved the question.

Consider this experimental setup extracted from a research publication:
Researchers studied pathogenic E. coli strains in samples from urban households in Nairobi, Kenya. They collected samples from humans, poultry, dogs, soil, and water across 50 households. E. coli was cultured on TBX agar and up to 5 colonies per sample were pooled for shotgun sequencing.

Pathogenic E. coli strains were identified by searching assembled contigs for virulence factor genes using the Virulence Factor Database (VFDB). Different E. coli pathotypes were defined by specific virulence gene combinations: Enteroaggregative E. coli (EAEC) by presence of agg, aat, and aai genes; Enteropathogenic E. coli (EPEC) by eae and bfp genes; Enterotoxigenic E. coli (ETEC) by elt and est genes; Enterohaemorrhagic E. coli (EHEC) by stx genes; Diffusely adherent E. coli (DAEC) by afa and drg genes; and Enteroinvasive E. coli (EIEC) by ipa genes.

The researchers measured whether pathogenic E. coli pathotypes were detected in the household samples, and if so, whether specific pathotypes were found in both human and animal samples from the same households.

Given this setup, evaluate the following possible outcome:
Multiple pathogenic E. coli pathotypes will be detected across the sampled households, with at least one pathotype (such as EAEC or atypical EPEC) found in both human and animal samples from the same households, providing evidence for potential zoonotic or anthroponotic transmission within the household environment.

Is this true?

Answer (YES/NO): NO